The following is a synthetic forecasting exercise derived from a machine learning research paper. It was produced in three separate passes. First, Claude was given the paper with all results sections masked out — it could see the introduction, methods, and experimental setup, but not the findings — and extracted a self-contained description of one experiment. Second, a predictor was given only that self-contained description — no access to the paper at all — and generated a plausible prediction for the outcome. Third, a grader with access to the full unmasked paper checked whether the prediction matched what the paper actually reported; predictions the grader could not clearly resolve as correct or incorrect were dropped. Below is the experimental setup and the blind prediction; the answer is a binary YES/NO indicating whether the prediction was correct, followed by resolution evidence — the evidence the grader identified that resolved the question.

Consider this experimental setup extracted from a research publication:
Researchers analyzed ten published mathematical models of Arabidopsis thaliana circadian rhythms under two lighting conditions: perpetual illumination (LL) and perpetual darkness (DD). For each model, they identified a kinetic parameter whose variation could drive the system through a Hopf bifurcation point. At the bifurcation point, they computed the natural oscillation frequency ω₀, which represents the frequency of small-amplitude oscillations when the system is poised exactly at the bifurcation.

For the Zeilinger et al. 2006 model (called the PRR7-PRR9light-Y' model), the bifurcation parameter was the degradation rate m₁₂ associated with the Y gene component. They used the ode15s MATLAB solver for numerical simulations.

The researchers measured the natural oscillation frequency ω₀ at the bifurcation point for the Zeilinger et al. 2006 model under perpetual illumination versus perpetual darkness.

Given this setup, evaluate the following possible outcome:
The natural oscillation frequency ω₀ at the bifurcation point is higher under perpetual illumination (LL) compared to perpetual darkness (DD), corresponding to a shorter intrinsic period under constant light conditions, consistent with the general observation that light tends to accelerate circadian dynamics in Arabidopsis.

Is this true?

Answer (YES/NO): NO